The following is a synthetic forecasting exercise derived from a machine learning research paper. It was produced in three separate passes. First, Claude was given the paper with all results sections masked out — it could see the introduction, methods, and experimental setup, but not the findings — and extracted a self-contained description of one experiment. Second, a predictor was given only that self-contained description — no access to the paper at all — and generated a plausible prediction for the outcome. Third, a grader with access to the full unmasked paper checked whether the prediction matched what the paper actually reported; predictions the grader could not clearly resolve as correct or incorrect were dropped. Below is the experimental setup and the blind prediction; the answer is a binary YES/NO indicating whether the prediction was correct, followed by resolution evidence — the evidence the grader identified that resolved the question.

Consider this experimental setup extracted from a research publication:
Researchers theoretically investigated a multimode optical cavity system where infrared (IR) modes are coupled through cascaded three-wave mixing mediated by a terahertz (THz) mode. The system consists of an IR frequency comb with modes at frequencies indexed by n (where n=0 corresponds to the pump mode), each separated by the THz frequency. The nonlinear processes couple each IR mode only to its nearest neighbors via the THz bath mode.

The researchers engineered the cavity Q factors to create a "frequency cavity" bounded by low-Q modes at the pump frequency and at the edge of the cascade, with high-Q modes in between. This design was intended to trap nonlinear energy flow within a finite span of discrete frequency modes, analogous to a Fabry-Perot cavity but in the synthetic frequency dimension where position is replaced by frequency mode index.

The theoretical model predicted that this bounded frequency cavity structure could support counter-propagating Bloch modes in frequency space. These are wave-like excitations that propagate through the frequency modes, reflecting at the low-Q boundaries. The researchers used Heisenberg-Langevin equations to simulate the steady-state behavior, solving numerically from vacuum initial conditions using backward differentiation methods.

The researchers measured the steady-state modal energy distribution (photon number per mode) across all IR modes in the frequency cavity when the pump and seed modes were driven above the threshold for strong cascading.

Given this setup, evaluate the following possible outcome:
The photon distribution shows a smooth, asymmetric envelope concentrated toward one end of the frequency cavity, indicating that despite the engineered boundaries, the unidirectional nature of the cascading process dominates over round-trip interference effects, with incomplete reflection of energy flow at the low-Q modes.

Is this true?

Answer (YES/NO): NO